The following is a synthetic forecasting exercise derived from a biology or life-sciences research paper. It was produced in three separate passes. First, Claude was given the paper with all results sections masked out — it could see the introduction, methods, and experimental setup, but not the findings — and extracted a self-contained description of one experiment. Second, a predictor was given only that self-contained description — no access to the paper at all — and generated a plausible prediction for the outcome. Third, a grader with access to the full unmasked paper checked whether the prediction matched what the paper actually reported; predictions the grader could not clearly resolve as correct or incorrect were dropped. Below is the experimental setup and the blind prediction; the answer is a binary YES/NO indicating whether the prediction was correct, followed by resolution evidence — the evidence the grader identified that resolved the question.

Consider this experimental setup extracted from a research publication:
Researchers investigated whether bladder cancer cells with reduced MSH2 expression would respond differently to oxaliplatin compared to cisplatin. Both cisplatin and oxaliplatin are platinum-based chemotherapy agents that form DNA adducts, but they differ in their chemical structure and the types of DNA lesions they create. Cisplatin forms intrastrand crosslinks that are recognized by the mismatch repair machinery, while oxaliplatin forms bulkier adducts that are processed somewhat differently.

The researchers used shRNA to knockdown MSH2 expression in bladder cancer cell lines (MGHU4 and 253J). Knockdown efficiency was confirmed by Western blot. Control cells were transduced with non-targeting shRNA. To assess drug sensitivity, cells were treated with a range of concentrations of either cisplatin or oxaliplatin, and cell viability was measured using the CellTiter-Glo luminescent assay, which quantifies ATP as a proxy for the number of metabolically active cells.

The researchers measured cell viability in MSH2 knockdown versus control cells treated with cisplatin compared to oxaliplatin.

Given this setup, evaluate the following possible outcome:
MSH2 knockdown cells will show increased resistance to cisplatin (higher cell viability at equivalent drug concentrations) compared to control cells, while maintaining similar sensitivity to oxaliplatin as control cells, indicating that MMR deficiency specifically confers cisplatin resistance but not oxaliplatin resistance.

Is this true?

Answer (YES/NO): YES